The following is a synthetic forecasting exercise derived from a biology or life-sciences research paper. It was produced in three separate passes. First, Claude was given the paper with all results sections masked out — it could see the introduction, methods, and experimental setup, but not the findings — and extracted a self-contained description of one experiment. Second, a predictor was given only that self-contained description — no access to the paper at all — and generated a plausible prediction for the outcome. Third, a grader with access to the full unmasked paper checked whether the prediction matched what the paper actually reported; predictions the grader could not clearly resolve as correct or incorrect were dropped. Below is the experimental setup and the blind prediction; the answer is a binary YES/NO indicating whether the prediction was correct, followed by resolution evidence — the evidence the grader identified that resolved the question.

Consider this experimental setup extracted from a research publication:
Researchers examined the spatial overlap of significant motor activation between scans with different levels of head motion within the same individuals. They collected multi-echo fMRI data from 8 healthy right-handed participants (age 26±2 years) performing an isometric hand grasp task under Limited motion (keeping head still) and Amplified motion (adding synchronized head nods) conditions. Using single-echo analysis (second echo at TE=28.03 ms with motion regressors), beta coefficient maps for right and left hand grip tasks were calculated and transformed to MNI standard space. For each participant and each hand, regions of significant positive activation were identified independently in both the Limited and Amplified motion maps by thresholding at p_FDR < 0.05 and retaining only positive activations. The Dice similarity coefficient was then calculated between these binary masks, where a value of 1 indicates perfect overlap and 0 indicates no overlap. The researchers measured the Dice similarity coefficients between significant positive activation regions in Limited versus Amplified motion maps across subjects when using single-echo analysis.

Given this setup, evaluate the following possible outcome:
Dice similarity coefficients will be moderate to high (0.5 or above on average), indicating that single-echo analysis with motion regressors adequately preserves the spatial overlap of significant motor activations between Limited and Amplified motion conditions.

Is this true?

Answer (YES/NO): NO